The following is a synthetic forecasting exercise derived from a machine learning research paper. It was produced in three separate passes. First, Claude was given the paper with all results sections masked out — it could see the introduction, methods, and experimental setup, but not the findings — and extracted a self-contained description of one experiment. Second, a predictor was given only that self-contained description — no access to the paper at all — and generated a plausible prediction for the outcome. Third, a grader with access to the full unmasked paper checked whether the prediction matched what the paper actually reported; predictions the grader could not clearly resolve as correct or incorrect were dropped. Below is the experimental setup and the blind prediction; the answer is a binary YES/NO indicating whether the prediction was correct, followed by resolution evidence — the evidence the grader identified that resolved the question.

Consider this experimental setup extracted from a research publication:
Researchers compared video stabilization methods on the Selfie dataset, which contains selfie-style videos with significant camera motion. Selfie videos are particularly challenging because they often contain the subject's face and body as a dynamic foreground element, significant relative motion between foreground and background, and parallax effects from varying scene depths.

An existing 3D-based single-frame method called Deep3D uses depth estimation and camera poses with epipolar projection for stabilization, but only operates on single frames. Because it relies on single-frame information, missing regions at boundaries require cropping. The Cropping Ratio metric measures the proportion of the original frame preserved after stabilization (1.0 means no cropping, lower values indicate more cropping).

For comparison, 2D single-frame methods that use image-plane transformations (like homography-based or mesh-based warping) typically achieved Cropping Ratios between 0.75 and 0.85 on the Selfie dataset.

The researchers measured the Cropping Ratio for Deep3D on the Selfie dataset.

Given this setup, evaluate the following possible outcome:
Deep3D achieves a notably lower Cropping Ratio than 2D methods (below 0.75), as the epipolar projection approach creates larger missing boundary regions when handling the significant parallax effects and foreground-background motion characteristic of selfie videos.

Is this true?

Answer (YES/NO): YES